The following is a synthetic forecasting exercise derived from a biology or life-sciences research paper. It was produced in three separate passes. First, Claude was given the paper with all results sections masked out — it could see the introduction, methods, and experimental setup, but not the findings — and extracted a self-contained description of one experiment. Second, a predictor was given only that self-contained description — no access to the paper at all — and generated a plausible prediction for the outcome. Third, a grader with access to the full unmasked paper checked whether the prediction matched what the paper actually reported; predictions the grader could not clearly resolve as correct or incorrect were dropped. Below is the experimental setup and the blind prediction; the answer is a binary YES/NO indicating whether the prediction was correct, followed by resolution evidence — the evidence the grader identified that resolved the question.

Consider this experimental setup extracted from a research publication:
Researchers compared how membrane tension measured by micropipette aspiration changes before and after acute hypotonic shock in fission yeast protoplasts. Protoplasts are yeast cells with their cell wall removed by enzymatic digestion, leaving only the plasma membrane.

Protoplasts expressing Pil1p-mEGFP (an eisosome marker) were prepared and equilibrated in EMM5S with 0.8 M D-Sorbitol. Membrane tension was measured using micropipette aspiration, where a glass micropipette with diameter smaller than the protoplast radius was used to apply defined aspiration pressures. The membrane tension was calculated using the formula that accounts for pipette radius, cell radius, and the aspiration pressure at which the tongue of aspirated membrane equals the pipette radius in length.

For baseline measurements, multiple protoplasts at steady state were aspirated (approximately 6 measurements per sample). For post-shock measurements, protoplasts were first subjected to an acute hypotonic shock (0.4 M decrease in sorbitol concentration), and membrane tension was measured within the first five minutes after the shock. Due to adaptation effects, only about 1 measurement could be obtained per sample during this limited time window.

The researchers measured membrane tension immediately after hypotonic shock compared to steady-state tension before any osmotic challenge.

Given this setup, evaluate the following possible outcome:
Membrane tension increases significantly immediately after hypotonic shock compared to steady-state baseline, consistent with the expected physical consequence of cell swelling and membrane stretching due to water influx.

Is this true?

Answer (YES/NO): YES